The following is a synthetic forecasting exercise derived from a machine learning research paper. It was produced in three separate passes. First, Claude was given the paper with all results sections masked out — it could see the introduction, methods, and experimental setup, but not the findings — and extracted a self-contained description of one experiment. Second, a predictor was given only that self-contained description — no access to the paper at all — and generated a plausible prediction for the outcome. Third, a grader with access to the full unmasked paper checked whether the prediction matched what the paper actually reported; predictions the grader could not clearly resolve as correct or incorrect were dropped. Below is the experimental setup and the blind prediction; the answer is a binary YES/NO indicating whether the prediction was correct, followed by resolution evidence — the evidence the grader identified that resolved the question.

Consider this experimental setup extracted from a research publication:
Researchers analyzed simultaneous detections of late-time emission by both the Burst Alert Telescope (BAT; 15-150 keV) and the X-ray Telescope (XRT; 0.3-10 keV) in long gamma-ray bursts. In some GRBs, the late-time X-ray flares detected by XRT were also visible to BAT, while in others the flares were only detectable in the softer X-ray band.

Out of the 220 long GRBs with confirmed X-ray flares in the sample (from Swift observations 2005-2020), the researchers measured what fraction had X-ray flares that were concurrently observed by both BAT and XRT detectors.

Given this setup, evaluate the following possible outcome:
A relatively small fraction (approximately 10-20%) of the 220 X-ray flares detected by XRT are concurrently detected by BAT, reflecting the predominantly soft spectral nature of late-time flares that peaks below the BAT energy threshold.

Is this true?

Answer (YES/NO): NO